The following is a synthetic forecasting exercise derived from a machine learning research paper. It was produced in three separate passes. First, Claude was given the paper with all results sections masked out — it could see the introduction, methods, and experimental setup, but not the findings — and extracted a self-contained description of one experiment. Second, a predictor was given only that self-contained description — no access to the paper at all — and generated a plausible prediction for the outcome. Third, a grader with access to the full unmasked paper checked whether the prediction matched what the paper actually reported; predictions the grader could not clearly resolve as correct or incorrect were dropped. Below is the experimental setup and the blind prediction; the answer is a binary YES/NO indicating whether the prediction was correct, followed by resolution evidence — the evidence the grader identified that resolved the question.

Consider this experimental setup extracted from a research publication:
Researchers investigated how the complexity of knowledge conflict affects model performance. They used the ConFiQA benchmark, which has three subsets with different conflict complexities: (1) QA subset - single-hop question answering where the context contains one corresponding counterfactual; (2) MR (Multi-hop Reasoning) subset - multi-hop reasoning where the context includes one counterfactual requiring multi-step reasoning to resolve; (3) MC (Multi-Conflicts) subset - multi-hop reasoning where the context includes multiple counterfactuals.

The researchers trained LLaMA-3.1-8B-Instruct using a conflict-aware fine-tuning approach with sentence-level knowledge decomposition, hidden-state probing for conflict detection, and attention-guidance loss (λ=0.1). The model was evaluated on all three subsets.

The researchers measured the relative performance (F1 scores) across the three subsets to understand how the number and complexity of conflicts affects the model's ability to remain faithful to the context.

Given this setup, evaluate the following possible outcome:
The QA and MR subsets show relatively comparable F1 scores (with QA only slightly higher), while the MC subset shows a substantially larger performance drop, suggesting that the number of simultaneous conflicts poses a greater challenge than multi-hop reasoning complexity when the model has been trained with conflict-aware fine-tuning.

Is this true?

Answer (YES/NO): NO